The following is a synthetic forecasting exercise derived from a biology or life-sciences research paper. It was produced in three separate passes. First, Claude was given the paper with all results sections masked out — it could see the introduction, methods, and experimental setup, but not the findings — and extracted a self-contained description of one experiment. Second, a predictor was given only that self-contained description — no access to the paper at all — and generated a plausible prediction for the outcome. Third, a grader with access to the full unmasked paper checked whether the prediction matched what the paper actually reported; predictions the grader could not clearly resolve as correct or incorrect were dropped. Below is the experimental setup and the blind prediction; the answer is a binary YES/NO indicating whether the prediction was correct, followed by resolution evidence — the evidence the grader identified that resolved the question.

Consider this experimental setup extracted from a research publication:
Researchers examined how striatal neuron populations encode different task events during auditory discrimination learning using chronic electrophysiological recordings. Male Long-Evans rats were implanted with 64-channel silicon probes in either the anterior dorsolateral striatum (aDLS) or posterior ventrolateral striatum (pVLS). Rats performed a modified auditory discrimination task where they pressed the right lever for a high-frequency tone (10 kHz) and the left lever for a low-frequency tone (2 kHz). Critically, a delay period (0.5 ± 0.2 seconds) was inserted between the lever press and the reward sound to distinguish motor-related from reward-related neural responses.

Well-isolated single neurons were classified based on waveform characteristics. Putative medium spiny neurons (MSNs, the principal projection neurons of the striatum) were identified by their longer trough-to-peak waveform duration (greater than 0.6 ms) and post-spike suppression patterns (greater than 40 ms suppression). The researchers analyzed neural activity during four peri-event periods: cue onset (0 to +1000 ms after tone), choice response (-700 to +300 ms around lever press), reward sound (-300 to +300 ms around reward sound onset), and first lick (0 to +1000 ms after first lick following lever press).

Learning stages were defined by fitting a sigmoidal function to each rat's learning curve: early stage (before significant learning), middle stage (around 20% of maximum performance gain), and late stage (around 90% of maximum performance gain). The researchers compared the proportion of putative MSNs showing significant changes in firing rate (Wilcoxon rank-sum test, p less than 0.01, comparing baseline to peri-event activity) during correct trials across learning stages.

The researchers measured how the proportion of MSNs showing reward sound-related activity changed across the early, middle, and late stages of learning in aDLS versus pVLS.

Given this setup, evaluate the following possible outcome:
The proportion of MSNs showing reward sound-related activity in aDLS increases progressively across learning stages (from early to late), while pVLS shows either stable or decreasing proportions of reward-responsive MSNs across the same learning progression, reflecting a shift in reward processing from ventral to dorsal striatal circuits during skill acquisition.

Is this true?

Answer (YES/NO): NO